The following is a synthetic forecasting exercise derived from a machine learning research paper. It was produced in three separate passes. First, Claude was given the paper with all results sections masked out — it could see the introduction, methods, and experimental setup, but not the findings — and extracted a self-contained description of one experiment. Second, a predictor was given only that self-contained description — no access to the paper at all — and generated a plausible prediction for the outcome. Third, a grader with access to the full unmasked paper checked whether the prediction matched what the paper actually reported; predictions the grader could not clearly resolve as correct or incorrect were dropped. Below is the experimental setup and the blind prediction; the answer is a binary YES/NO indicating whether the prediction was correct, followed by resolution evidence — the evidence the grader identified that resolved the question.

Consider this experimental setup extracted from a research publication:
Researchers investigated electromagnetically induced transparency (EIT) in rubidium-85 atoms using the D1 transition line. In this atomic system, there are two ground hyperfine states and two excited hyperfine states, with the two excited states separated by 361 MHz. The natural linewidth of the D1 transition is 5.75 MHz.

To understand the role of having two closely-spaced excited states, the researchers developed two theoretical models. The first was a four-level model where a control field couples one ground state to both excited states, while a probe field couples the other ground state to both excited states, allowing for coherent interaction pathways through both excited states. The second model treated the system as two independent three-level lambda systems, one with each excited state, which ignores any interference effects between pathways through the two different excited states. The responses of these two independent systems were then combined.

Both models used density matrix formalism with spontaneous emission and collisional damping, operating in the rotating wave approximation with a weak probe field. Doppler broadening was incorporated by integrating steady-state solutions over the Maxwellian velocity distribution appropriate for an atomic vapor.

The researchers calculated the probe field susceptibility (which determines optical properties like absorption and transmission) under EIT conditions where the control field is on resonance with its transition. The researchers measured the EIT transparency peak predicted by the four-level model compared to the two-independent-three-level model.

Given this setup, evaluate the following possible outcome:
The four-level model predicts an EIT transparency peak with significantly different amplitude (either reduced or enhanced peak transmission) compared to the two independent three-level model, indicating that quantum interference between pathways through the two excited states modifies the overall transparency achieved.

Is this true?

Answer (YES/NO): YES